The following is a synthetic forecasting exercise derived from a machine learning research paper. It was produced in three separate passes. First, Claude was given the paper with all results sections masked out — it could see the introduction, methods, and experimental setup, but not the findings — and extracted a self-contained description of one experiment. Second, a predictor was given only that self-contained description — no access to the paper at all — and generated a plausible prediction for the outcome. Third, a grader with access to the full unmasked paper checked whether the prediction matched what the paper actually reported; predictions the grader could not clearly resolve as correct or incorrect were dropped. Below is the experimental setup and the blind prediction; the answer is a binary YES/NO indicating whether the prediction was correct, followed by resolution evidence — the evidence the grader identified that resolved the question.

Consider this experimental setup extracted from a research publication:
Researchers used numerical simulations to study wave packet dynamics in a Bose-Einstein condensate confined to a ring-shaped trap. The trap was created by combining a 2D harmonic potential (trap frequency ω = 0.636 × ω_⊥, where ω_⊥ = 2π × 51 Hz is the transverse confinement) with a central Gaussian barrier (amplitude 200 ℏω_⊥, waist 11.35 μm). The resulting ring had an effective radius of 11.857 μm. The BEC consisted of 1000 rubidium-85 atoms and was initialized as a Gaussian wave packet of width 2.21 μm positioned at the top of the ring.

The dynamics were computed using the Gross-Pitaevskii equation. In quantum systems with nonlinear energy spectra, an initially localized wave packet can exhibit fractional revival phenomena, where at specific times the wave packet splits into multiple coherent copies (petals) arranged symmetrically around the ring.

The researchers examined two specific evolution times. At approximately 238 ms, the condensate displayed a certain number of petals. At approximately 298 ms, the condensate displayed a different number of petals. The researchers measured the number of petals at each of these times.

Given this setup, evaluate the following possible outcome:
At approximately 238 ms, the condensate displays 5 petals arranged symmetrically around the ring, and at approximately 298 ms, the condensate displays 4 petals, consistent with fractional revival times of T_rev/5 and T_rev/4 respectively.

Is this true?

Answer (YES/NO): NO